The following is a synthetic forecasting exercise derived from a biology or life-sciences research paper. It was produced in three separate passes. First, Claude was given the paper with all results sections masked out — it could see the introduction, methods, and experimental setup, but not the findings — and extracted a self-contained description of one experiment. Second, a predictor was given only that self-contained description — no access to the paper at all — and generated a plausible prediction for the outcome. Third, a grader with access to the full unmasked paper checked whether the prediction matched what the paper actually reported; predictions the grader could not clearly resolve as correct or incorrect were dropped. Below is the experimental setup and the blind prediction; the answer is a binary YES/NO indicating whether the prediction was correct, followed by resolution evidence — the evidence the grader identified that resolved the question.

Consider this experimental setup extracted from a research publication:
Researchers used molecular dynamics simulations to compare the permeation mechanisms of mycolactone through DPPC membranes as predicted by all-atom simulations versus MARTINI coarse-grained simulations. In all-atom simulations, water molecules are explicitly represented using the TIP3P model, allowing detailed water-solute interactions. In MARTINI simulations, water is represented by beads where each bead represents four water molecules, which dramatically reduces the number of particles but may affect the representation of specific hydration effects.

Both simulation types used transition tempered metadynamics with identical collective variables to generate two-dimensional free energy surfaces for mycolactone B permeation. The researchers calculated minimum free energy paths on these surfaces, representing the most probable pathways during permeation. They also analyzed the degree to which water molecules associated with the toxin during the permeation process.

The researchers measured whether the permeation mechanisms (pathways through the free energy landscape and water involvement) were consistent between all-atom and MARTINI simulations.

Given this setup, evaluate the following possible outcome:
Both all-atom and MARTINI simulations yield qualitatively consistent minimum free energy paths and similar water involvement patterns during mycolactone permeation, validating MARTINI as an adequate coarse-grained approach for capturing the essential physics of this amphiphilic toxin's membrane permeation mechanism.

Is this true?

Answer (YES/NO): NO